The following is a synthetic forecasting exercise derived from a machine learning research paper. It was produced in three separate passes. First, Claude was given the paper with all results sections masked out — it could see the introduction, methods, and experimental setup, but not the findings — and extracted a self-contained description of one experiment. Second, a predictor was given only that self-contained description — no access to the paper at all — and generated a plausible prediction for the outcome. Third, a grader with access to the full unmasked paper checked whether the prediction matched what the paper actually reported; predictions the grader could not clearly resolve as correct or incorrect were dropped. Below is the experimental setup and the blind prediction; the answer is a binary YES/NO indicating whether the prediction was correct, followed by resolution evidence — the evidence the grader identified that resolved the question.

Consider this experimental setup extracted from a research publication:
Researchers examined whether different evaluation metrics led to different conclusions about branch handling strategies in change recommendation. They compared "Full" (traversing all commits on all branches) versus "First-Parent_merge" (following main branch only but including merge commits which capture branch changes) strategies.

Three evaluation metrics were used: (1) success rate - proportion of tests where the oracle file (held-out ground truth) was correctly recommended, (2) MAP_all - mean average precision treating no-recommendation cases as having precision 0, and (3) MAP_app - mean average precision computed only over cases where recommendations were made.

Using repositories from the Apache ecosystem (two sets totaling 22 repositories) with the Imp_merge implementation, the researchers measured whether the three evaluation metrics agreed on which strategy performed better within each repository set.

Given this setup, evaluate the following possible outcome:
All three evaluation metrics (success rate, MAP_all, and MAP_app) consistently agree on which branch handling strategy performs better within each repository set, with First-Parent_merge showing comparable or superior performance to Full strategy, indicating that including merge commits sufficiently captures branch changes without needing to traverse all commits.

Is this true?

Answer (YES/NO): NO